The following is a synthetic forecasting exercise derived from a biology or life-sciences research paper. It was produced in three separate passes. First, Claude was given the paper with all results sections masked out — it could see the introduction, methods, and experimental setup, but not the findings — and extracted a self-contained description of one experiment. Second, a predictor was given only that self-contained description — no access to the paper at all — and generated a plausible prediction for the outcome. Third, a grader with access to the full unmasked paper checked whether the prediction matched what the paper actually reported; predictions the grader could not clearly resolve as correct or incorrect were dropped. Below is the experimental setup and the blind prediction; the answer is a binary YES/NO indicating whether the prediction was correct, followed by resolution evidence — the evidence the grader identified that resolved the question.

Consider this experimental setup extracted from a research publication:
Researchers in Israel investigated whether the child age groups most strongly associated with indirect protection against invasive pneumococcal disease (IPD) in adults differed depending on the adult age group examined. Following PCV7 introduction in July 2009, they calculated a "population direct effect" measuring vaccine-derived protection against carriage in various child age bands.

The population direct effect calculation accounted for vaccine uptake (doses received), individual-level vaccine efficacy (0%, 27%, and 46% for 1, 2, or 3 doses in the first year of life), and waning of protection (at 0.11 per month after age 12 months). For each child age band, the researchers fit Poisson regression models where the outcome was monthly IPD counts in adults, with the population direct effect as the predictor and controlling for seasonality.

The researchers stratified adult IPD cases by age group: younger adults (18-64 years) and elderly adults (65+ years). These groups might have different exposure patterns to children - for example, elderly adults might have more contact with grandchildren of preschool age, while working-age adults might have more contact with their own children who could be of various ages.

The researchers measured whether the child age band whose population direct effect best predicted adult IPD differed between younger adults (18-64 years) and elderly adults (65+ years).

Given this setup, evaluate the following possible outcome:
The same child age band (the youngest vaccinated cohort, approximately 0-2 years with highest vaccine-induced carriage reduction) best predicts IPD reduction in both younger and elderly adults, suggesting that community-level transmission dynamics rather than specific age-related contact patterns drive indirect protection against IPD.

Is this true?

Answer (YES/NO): NO